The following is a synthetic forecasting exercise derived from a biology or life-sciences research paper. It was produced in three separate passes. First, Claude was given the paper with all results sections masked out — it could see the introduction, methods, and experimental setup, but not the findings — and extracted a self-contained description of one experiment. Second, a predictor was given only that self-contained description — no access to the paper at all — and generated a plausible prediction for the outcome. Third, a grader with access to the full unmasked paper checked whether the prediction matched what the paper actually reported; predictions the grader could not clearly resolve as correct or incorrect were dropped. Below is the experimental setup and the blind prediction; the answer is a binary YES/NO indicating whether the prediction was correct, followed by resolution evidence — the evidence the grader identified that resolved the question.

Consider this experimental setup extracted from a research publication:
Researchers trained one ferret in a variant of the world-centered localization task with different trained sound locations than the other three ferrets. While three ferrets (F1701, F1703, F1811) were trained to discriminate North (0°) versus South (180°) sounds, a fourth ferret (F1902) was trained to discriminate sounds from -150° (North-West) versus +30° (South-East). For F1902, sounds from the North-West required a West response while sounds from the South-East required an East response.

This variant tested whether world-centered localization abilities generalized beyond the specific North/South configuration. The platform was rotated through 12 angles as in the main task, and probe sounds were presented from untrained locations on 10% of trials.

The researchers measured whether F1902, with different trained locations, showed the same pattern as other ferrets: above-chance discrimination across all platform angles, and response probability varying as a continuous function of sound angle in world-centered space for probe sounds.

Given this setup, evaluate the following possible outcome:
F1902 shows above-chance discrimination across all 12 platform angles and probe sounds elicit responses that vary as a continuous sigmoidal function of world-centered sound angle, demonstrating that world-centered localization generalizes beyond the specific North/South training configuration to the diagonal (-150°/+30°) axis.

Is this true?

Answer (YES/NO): YES